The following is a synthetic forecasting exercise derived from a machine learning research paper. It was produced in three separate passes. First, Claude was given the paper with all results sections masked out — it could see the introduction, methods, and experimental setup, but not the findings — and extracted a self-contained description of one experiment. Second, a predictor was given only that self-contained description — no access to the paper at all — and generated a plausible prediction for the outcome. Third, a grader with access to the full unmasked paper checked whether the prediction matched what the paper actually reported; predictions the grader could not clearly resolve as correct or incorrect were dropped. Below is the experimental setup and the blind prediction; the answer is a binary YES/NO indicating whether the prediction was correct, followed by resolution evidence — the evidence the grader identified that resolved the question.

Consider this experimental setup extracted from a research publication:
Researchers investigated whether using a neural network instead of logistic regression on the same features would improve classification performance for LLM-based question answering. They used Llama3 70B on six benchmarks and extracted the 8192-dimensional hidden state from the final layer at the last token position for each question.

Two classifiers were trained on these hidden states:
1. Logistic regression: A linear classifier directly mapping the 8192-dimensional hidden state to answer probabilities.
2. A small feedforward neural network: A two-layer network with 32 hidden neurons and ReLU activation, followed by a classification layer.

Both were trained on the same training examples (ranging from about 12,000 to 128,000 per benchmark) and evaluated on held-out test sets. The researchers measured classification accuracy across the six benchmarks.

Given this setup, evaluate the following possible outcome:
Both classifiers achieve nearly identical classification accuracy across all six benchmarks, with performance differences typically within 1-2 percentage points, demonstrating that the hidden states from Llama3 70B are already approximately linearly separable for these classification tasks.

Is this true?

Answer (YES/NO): NO